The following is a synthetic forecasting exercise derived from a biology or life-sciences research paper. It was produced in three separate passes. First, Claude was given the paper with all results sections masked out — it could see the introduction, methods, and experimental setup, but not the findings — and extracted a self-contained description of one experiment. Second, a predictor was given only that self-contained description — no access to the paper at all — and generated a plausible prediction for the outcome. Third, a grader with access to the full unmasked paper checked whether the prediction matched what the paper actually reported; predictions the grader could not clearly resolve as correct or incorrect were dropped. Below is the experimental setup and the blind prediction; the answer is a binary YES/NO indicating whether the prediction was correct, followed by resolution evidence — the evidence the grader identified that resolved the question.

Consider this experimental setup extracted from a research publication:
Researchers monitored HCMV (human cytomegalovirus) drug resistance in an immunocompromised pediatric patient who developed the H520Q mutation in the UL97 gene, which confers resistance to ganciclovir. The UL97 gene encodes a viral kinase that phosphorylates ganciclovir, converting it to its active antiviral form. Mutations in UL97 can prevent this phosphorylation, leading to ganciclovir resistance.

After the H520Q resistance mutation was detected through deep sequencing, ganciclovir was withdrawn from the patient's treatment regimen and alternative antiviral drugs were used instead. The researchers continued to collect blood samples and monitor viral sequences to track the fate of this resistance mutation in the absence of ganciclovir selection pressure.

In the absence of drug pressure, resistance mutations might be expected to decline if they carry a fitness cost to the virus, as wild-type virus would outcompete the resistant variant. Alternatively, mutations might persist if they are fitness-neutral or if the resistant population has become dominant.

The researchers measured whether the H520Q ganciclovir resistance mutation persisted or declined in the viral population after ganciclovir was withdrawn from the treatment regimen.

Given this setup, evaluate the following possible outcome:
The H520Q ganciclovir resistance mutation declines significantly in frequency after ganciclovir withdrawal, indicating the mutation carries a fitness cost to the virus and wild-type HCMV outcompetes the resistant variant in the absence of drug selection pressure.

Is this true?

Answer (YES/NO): NO